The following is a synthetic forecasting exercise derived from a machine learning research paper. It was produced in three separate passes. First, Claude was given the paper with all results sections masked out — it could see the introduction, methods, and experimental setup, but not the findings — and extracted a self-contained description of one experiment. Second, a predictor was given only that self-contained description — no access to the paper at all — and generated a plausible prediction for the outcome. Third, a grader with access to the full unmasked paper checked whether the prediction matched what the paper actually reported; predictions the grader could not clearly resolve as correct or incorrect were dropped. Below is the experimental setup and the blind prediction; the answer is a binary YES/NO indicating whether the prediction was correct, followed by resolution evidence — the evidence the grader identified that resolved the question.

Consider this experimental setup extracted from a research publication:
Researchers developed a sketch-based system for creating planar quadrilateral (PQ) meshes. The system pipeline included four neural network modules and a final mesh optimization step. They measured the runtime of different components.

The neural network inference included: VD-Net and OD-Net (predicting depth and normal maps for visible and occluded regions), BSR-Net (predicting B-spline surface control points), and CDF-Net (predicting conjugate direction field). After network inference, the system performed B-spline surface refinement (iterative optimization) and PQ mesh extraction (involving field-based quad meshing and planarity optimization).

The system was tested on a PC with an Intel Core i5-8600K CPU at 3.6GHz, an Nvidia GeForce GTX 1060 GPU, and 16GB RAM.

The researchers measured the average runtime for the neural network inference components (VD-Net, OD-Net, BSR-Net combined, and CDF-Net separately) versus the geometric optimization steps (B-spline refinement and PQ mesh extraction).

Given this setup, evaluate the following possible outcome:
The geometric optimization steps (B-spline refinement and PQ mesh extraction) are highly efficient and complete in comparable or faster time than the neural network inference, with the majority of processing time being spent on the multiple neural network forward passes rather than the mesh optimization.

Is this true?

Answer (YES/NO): NO